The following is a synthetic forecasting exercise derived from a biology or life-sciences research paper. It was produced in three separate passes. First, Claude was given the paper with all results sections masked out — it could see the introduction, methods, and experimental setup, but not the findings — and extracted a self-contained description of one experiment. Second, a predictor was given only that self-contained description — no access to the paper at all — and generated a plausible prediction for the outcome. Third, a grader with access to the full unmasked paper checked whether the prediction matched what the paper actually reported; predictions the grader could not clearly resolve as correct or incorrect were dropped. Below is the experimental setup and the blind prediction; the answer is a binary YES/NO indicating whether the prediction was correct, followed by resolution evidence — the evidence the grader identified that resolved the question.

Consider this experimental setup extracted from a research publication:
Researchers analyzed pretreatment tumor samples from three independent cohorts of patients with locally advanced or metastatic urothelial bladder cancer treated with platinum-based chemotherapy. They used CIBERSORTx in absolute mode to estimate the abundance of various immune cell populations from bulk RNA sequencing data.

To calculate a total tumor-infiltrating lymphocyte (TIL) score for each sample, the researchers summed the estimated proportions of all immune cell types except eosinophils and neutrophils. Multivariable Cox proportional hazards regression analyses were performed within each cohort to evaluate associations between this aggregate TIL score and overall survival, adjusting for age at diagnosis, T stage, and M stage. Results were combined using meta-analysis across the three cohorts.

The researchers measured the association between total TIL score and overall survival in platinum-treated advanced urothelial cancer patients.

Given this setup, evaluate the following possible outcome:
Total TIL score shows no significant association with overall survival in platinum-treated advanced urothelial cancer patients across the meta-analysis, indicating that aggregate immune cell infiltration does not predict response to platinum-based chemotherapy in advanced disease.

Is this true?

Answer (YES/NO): NO